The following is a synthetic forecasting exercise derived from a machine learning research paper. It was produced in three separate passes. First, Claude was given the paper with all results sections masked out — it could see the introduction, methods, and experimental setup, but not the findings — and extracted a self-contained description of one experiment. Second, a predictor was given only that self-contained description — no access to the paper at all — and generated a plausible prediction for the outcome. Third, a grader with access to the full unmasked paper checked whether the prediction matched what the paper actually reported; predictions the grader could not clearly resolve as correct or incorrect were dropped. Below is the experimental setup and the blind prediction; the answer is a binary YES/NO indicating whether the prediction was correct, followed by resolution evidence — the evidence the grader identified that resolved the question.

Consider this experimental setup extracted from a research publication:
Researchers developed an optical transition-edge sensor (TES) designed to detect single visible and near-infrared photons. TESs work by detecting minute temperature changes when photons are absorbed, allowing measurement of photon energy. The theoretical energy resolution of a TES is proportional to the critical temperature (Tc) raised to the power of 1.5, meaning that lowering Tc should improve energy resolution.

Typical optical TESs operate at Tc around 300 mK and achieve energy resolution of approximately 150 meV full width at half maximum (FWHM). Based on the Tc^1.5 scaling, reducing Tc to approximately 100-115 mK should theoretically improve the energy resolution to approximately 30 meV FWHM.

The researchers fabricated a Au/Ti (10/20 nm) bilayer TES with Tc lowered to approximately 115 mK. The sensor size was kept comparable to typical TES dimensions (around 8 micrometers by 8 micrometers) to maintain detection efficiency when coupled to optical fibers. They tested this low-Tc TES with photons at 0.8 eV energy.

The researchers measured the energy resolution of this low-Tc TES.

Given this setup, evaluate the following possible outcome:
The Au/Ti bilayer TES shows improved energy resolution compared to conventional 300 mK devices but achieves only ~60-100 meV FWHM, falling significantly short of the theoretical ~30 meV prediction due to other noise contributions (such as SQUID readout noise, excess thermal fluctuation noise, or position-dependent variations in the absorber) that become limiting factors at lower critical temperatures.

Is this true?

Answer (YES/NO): YES